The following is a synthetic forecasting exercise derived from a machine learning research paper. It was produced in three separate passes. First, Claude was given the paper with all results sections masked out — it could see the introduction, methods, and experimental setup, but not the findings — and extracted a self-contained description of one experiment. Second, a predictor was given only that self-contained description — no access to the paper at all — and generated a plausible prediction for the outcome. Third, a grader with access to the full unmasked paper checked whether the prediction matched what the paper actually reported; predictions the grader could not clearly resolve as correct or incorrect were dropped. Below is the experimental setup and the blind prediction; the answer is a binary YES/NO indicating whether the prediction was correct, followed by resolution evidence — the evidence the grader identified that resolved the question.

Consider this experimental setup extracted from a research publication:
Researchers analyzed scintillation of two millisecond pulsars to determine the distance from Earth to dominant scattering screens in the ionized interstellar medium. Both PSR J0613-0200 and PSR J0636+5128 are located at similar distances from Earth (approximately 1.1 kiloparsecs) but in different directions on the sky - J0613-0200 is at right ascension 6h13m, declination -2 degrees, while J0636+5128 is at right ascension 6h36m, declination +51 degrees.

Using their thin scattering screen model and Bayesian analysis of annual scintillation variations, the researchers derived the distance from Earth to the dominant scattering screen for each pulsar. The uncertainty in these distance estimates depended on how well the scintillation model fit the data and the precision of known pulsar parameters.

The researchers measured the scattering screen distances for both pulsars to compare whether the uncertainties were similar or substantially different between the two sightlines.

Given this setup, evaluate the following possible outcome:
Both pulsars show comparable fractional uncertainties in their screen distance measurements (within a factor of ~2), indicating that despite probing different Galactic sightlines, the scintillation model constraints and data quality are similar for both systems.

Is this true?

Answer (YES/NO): NO